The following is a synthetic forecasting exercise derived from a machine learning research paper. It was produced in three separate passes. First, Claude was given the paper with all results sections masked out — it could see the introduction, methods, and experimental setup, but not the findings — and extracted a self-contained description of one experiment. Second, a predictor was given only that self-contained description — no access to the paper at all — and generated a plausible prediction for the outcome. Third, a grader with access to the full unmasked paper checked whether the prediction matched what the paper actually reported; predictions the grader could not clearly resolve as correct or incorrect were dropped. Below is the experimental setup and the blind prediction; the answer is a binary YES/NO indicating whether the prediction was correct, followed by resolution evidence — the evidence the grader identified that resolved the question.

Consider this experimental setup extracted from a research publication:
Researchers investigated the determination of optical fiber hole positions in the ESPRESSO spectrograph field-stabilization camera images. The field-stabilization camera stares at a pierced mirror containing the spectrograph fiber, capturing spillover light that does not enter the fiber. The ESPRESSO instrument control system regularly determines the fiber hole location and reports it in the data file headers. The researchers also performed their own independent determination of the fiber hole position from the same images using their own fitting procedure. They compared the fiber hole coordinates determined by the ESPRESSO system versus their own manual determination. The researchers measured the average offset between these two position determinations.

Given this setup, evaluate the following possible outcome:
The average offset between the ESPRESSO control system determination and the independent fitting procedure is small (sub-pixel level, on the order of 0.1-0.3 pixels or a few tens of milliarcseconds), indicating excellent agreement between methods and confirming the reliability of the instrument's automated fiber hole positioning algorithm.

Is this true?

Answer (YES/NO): NO